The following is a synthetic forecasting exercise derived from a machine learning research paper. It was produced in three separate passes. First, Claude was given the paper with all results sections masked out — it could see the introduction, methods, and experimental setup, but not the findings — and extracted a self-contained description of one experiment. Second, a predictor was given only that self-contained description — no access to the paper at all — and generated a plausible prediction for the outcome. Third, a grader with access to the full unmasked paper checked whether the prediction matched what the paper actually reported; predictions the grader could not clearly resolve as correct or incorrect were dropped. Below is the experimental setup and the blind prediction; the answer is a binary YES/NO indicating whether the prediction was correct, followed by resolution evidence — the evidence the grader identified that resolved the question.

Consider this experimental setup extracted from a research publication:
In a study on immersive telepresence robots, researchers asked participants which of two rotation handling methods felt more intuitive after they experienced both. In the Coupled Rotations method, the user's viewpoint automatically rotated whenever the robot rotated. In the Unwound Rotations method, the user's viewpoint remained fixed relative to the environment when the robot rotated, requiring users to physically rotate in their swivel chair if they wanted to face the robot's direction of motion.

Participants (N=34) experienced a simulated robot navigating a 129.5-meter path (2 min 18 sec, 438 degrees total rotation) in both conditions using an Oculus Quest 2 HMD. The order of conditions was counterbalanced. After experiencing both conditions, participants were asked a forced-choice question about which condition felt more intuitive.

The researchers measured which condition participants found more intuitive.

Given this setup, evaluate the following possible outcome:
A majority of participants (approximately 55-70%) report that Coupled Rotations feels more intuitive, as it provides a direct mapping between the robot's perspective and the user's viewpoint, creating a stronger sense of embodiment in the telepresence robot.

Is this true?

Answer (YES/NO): NO